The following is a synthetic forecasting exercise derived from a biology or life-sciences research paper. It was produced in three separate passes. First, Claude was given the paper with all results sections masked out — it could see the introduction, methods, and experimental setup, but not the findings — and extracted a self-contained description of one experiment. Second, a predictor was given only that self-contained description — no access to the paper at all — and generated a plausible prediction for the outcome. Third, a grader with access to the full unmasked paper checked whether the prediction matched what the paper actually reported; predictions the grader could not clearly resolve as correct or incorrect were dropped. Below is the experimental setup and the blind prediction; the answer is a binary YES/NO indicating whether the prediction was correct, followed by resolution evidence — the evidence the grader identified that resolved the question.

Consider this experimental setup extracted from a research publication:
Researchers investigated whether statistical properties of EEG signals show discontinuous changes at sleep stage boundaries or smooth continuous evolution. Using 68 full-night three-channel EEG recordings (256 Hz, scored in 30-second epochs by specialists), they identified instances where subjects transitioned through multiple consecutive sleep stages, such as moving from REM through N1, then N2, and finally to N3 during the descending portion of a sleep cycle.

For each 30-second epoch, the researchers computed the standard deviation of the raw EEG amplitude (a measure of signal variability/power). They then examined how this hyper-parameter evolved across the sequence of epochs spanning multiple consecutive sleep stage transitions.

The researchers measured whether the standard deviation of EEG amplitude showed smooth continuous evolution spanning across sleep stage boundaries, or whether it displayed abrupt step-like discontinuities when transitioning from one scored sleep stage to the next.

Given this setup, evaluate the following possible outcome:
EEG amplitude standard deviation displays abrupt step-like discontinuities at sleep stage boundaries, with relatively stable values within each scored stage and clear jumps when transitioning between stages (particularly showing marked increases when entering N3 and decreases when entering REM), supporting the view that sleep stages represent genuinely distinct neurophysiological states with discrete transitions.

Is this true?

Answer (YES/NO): NO